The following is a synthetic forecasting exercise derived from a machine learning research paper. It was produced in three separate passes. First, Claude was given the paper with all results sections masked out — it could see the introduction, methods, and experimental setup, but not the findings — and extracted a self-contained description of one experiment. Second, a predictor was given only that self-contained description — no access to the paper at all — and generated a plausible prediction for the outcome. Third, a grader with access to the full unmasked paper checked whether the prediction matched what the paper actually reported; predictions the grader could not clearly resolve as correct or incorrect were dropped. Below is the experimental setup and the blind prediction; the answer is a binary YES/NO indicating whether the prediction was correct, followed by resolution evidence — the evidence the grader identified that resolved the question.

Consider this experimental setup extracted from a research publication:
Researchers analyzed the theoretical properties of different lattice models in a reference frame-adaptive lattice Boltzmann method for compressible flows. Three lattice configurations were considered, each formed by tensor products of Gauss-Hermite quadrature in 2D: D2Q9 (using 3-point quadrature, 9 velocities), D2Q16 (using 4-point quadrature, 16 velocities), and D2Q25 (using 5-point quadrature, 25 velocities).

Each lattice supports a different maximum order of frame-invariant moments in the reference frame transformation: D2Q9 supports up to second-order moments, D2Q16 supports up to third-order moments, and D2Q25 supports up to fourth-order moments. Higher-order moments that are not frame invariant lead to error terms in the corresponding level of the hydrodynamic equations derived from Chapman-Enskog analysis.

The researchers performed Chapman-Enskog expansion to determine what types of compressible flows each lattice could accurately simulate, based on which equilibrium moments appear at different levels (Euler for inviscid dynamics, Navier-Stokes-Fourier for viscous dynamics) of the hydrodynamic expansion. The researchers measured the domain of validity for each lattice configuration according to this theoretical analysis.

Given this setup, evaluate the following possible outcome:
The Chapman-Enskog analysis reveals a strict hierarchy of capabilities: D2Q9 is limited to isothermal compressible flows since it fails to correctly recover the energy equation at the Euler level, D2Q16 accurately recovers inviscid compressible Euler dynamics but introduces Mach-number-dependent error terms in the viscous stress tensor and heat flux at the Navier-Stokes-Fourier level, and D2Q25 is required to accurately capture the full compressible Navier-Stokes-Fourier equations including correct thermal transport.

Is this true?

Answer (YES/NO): NO